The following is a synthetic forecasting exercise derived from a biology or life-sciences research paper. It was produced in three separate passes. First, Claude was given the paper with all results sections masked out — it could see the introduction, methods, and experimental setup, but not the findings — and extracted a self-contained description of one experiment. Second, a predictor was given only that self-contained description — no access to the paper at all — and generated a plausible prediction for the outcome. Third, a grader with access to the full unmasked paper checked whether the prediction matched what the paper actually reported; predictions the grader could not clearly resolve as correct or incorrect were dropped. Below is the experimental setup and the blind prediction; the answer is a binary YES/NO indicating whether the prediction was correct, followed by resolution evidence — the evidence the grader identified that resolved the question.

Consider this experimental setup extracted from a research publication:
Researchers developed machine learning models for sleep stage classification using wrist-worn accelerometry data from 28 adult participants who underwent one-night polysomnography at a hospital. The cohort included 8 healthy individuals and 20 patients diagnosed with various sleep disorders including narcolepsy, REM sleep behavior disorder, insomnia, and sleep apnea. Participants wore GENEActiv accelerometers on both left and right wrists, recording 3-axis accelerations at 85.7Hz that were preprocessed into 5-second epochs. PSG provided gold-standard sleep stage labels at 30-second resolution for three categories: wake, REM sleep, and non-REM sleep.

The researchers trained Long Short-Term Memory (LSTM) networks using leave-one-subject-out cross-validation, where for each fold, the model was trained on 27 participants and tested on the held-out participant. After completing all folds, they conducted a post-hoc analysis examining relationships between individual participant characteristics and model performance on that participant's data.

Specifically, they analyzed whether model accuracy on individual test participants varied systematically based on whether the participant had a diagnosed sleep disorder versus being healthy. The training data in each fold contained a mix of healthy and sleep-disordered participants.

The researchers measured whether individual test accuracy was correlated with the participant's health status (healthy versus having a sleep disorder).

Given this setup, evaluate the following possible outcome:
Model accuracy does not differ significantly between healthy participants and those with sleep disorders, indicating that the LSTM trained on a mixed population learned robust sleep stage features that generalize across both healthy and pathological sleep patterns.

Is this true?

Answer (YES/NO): NO